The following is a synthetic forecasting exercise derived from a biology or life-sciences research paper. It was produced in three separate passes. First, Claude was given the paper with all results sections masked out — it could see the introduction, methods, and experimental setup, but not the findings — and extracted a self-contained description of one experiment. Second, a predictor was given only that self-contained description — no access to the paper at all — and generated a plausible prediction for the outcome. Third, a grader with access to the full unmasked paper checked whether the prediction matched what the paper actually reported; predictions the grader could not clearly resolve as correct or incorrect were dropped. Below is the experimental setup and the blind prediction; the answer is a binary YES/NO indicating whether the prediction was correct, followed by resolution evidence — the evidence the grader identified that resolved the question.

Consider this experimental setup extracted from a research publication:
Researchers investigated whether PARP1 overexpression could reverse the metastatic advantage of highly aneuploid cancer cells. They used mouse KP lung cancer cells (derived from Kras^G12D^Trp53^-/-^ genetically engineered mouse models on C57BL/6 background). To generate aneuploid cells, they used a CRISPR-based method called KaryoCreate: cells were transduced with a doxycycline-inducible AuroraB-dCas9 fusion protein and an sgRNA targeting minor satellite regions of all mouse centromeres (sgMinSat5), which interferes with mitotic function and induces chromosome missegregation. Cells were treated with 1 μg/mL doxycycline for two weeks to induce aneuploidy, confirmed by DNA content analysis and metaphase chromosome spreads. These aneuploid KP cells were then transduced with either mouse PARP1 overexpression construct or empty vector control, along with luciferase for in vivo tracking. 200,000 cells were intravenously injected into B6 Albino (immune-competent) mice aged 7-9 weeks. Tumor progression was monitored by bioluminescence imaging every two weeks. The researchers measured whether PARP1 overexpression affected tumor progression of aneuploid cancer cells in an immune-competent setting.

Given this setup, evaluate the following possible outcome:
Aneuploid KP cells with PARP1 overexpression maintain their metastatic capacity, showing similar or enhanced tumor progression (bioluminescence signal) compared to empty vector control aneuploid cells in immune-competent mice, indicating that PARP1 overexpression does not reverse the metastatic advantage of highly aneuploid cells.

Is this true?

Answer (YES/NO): NO